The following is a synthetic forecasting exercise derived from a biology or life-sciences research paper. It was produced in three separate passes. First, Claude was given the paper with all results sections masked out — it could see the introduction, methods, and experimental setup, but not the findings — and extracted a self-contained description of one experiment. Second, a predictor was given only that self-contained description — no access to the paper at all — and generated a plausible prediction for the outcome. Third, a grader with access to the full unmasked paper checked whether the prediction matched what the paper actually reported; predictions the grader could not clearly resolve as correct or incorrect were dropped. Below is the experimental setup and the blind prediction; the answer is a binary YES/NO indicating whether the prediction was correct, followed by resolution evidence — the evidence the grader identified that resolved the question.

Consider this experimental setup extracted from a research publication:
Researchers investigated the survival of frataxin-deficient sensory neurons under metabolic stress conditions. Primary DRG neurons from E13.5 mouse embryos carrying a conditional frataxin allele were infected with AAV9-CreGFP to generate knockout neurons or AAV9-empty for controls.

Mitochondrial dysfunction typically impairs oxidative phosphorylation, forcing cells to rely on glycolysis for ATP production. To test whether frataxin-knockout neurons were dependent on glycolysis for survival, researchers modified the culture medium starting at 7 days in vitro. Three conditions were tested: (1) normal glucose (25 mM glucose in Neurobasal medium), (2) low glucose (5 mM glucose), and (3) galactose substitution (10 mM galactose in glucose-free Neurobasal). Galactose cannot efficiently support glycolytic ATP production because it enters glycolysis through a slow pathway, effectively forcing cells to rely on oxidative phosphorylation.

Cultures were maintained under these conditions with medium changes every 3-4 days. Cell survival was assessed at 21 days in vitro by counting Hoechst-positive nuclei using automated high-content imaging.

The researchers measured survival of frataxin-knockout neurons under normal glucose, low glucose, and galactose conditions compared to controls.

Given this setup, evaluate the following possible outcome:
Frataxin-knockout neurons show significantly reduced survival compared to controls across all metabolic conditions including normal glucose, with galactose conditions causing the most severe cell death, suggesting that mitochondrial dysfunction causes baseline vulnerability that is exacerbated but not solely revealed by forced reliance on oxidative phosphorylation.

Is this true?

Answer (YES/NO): NO